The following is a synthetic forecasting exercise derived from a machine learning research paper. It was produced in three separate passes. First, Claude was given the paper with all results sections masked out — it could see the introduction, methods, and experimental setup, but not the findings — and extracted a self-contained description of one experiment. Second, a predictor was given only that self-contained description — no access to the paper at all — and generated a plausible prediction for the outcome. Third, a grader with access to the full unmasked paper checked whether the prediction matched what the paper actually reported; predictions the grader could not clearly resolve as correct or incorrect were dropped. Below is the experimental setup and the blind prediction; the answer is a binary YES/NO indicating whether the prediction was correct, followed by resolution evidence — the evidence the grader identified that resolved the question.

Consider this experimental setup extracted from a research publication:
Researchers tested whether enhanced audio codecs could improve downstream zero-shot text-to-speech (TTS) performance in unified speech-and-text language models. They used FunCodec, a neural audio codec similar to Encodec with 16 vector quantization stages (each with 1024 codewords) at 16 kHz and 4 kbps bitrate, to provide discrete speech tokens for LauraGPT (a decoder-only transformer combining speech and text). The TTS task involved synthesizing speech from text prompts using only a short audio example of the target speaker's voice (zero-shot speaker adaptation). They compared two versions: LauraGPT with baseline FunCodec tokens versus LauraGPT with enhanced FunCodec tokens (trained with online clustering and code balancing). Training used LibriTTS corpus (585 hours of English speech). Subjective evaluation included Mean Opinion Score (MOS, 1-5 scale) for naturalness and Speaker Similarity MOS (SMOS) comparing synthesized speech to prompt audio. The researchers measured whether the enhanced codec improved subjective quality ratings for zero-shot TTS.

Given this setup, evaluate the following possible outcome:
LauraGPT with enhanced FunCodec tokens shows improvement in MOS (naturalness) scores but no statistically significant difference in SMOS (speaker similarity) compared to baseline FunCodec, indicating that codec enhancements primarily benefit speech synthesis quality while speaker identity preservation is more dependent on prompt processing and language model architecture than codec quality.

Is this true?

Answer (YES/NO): NO